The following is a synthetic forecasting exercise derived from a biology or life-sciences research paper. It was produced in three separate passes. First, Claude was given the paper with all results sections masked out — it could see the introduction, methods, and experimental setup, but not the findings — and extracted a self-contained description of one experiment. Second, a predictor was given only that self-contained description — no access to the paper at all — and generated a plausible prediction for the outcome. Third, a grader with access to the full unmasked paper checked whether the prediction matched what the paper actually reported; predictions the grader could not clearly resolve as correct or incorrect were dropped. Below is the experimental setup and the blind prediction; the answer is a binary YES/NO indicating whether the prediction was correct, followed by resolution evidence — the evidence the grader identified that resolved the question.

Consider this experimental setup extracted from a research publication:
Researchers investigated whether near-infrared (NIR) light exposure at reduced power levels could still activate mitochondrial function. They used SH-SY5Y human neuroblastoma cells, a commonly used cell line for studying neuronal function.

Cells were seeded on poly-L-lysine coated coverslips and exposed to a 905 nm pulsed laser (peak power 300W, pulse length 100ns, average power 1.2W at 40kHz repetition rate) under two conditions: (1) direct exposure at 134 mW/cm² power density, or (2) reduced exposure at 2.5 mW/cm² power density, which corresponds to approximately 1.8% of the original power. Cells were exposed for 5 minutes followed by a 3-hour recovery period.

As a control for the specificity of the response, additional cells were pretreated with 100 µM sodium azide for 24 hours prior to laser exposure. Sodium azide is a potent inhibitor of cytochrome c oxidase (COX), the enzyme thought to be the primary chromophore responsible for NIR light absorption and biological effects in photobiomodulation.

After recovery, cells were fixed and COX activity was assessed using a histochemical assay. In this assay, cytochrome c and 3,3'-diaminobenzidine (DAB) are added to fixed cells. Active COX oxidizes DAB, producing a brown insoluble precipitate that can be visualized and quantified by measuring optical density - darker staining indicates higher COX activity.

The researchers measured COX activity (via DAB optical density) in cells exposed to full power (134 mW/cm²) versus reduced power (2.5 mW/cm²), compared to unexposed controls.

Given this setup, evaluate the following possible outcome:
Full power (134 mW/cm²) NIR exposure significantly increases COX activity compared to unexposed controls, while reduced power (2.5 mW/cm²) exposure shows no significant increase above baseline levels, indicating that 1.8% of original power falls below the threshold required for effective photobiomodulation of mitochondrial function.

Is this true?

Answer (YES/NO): YES